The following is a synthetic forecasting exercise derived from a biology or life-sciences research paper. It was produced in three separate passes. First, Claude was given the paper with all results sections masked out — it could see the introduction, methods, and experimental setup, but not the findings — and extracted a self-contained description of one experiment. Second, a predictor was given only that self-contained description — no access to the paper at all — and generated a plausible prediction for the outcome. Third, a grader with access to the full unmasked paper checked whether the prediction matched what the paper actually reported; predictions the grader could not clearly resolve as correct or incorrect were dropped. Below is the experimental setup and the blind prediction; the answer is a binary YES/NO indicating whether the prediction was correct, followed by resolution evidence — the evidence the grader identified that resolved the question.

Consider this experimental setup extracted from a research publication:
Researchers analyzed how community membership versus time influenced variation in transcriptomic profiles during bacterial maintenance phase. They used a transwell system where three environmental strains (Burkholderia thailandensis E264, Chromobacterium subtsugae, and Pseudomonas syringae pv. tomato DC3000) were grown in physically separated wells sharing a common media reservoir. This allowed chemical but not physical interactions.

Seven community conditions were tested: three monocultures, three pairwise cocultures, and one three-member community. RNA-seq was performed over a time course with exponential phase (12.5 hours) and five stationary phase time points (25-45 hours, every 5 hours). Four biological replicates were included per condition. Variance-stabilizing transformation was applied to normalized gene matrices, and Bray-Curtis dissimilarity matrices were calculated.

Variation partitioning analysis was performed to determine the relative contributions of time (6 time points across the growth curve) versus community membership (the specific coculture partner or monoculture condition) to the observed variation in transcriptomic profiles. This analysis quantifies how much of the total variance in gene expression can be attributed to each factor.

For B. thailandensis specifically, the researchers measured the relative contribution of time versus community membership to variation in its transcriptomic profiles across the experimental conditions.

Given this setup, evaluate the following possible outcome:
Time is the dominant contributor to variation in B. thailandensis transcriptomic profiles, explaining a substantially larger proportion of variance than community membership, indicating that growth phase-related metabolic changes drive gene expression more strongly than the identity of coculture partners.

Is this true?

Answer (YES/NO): NO